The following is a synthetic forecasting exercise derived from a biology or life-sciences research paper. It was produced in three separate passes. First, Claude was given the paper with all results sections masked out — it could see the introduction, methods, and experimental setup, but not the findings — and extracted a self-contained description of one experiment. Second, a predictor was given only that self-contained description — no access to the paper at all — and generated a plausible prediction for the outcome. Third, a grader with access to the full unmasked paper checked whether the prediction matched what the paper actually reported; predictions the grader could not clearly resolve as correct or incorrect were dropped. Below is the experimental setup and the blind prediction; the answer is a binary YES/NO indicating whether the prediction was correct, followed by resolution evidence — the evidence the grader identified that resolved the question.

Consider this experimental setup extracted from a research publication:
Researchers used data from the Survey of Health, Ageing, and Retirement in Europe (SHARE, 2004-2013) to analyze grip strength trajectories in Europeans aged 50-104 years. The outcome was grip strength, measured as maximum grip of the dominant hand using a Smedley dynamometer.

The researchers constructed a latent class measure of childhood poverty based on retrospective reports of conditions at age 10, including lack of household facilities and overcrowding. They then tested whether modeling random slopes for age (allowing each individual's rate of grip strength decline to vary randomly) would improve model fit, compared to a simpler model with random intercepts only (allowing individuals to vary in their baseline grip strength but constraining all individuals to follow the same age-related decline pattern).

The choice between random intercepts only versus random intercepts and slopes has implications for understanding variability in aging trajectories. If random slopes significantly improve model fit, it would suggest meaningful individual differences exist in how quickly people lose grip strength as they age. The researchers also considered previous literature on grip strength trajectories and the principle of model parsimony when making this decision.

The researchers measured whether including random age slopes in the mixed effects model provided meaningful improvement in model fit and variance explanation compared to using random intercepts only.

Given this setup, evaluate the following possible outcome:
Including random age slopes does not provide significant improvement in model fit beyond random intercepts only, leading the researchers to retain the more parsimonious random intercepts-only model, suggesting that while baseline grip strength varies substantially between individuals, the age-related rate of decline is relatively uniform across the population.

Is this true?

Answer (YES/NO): YES